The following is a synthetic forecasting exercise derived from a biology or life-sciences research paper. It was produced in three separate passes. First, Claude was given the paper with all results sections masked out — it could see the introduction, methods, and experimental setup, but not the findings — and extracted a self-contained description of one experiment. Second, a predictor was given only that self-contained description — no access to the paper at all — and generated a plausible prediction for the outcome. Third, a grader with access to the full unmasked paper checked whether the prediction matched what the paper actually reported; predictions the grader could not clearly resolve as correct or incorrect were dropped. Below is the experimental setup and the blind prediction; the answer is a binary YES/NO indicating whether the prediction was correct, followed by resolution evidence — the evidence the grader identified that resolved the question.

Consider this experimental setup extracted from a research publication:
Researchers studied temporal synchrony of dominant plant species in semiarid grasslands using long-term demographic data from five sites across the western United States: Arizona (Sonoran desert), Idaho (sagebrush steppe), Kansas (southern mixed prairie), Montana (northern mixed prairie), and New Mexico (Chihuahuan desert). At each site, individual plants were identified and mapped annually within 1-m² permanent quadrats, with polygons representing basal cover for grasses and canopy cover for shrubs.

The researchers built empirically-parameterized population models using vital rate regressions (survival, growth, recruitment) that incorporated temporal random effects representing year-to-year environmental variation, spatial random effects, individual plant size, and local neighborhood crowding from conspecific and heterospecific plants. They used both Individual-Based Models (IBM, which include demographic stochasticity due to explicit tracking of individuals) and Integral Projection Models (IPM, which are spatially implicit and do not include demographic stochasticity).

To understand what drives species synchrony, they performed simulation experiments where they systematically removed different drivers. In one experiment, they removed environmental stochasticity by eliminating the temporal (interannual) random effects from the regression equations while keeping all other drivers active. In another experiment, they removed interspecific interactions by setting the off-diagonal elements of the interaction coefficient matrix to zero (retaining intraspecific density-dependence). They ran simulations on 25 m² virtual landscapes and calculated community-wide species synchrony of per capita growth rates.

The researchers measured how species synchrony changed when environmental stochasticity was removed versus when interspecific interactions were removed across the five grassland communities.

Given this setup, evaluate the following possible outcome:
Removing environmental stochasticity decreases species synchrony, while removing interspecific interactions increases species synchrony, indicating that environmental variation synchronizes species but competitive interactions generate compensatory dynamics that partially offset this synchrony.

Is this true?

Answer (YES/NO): NO